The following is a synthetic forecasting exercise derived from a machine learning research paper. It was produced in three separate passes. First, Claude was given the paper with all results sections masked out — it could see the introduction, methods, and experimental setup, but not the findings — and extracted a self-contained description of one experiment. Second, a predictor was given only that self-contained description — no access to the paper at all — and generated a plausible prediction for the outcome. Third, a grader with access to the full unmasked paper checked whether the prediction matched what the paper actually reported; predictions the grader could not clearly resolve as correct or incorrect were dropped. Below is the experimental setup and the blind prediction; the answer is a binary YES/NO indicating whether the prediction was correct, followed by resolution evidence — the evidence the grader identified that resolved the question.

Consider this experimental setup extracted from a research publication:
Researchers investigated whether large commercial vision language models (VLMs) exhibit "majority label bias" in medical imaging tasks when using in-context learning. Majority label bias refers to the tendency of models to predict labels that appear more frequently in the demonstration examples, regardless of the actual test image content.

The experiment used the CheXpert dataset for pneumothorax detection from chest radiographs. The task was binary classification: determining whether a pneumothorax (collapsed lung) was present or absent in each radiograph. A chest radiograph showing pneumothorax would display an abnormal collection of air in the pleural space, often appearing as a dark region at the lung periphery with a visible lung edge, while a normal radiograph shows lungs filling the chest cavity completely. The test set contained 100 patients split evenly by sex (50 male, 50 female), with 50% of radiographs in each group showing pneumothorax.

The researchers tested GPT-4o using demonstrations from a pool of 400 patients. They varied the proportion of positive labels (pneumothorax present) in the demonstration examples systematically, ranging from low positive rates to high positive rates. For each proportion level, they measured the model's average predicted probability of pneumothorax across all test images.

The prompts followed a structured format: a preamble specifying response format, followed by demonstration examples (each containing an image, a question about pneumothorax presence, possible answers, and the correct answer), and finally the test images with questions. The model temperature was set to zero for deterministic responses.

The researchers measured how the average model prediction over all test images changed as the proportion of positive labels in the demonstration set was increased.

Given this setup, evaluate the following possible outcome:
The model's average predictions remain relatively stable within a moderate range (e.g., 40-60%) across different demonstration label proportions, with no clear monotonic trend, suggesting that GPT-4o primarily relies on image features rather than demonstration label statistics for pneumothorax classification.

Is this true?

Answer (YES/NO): NO